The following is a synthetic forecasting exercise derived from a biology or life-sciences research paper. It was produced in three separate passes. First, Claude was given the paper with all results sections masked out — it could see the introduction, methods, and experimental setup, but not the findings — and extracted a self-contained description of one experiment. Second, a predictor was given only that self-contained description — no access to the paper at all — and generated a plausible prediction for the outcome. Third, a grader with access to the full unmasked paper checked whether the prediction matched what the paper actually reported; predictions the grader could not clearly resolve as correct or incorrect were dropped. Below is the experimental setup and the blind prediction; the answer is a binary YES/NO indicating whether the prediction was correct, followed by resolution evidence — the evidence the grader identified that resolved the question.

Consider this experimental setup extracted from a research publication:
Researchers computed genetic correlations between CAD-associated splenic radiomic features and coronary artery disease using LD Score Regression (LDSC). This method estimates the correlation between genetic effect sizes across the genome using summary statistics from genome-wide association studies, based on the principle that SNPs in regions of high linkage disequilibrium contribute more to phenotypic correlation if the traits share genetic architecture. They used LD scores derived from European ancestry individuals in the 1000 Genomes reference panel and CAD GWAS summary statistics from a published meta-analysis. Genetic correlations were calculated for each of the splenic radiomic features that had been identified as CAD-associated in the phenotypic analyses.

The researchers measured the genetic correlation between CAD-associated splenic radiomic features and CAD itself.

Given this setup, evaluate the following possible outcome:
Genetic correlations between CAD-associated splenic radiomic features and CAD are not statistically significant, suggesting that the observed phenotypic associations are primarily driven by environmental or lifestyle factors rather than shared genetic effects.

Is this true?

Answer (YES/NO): NO